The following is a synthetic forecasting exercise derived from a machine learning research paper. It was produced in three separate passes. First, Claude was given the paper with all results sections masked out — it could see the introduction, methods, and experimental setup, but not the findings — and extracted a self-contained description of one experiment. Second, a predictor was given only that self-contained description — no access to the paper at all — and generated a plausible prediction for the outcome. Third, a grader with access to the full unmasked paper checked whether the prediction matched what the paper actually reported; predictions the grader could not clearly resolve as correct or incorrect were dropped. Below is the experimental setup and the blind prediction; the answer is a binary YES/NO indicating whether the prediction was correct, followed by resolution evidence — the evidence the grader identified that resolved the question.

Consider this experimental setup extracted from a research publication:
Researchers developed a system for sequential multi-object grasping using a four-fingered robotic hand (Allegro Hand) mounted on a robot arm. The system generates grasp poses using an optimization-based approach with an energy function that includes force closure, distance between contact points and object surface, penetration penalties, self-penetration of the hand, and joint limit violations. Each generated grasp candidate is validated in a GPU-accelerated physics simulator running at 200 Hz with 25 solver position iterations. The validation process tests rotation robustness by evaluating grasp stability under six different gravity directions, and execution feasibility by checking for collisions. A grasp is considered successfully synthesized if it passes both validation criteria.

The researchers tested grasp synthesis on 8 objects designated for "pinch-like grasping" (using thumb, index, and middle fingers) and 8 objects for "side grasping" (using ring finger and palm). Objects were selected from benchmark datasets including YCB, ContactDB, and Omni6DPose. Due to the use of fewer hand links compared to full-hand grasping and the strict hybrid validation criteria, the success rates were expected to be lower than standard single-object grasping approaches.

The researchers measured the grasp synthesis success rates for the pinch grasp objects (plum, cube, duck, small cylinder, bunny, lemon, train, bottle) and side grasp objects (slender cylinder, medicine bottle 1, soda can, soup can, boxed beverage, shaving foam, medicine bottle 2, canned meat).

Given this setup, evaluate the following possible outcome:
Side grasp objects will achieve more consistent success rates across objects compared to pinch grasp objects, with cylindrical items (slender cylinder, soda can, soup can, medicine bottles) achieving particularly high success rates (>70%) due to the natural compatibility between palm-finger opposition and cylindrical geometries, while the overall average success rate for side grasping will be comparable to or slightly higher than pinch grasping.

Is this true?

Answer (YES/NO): NO